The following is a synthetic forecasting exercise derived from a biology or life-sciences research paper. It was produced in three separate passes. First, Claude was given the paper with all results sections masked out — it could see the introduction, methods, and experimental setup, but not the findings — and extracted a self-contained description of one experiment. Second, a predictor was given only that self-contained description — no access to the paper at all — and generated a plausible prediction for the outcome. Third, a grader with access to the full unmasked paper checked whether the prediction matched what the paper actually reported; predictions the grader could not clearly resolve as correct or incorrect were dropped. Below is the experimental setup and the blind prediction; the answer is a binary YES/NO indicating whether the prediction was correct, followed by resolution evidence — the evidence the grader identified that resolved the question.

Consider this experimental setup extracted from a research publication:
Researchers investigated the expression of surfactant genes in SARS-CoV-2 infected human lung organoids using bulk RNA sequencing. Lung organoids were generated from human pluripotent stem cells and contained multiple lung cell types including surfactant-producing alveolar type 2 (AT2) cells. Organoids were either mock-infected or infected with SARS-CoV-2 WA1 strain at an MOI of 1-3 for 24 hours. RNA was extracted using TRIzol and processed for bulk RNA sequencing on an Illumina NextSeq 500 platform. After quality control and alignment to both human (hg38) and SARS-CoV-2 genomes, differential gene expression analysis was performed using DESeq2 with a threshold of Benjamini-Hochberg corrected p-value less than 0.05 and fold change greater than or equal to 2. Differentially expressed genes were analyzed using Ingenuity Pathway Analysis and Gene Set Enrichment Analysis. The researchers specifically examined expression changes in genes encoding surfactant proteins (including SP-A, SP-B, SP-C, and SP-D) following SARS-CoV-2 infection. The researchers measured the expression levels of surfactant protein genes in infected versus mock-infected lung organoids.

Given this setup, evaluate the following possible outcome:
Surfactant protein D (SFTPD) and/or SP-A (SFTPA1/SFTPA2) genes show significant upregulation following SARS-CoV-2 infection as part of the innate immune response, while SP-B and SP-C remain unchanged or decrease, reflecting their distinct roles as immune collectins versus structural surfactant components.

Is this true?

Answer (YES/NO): NO